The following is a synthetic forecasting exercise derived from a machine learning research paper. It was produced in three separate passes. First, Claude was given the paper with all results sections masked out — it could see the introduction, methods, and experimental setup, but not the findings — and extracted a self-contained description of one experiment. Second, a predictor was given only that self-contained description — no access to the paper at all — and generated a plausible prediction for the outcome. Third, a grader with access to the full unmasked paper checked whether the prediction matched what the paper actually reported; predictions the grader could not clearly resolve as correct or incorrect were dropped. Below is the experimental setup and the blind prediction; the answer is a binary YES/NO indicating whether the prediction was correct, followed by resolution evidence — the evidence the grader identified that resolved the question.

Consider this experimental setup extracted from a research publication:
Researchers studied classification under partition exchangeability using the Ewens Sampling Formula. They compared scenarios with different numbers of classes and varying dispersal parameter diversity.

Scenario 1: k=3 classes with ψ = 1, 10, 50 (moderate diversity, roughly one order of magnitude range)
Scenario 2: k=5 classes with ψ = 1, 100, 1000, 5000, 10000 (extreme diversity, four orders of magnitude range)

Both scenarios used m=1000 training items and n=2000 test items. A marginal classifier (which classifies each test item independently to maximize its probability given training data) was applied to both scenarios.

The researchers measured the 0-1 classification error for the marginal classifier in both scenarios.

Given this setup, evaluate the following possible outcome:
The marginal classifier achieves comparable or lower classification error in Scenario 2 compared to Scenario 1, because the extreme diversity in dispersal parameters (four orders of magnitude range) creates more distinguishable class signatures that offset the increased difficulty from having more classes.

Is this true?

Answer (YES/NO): NO